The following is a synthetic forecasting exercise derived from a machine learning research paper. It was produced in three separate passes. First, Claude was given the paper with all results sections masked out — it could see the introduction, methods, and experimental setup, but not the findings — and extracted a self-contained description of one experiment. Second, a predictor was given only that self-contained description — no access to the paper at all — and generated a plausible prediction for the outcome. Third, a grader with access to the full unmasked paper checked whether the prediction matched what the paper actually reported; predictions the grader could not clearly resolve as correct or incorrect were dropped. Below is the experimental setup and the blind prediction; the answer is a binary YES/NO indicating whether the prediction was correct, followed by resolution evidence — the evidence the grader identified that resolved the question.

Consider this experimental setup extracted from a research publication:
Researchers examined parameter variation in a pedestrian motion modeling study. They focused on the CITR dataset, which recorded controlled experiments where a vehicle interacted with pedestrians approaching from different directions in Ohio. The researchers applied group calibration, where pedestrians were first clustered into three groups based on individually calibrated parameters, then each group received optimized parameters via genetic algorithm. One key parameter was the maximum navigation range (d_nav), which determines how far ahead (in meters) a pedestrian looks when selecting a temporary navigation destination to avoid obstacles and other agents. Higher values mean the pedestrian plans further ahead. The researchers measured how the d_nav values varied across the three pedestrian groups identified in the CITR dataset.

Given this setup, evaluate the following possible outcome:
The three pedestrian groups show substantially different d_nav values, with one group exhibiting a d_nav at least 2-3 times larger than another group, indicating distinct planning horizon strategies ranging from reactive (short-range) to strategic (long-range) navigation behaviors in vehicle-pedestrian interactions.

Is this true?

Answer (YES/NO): NO